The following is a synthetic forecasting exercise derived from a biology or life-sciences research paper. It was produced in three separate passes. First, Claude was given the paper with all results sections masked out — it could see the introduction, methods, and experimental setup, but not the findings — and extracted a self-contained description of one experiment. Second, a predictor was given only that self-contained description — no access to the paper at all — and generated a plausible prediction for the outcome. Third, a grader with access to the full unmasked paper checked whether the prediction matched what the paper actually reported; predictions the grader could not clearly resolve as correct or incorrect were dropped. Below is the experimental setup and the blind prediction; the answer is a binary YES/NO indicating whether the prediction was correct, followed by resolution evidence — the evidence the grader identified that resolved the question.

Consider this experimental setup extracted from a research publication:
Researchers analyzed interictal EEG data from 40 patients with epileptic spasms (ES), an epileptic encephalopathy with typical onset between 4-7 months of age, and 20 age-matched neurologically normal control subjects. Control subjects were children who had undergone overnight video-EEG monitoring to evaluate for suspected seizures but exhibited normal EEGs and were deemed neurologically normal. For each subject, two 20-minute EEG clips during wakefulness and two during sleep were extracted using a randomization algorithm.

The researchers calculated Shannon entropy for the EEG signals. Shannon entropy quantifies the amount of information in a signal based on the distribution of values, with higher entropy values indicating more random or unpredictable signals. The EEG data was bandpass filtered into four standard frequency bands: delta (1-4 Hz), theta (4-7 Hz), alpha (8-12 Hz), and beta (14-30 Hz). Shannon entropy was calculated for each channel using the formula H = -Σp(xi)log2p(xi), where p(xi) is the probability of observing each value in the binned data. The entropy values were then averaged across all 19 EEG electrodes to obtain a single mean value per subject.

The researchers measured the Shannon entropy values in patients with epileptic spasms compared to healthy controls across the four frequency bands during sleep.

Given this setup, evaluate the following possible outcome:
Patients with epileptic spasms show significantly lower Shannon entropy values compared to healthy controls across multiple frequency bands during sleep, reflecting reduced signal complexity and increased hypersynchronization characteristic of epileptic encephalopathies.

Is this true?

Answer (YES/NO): YES